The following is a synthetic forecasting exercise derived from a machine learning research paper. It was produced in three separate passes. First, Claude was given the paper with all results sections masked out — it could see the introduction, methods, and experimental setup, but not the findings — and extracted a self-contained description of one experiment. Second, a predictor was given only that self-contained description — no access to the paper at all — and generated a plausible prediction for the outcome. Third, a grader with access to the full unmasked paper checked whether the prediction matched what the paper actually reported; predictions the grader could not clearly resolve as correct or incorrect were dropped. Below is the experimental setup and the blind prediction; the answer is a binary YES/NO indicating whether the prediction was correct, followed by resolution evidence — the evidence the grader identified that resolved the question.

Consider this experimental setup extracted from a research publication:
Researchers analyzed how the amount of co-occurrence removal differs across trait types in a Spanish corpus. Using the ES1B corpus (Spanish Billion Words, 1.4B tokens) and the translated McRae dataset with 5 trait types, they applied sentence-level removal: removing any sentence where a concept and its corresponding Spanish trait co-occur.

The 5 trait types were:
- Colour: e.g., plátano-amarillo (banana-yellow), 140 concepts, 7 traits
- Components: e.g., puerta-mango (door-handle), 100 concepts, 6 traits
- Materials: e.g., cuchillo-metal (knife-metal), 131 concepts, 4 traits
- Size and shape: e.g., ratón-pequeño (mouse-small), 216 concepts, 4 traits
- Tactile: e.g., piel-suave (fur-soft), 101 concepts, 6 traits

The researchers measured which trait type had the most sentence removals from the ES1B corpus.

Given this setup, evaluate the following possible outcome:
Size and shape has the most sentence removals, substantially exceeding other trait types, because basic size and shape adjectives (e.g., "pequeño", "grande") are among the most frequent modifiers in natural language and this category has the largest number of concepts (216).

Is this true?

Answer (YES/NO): NO